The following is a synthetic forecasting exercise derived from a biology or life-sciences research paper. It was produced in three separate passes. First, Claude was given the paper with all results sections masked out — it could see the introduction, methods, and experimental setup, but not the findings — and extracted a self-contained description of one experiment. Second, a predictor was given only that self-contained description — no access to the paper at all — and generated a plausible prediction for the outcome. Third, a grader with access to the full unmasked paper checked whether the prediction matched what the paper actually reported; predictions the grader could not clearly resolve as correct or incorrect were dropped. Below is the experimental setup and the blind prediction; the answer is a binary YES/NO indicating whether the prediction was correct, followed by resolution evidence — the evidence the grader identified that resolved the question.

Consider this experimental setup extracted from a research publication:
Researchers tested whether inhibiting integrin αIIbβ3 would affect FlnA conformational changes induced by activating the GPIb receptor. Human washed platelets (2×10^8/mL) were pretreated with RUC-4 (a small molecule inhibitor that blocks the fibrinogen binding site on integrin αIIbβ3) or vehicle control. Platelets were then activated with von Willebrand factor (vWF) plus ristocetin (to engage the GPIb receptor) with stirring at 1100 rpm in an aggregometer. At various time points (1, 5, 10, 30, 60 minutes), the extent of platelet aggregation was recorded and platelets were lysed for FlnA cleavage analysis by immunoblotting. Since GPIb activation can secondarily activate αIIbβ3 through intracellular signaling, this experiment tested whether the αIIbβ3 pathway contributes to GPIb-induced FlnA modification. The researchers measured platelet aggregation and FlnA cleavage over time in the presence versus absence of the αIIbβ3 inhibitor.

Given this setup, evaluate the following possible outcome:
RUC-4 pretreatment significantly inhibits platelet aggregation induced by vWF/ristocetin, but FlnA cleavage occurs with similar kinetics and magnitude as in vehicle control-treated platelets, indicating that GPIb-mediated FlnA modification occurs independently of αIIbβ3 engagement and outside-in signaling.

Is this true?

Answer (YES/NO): NO